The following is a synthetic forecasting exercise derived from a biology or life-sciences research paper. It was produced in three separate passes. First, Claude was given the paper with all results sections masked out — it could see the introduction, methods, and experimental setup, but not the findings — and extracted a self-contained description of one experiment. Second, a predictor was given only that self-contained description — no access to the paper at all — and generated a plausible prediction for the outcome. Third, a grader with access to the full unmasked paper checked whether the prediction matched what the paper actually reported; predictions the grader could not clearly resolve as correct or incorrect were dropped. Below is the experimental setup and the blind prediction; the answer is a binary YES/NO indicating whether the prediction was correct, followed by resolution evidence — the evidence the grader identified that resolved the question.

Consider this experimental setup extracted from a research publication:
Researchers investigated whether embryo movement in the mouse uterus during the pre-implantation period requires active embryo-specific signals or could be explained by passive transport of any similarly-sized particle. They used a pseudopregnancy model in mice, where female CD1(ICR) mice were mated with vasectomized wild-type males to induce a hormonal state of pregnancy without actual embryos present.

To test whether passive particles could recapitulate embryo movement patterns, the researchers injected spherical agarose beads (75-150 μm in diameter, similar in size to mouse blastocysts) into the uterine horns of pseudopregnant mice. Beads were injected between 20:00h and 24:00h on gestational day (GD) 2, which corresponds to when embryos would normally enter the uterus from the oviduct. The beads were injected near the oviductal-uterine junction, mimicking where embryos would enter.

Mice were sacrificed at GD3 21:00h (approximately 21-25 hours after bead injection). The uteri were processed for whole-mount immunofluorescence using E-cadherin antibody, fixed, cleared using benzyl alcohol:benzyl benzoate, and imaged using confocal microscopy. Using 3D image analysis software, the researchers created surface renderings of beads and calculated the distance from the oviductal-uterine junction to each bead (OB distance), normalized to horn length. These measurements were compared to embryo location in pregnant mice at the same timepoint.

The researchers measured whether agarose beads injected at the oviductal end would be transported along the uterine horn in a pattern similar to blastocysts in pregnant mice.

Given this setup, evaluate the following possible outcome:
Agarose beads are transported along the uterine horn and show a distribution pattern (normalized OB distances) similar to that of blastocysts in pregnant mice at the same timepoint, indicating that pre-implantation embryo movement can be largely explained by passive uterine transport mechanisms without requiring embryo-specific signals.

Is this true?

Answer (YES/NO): NO